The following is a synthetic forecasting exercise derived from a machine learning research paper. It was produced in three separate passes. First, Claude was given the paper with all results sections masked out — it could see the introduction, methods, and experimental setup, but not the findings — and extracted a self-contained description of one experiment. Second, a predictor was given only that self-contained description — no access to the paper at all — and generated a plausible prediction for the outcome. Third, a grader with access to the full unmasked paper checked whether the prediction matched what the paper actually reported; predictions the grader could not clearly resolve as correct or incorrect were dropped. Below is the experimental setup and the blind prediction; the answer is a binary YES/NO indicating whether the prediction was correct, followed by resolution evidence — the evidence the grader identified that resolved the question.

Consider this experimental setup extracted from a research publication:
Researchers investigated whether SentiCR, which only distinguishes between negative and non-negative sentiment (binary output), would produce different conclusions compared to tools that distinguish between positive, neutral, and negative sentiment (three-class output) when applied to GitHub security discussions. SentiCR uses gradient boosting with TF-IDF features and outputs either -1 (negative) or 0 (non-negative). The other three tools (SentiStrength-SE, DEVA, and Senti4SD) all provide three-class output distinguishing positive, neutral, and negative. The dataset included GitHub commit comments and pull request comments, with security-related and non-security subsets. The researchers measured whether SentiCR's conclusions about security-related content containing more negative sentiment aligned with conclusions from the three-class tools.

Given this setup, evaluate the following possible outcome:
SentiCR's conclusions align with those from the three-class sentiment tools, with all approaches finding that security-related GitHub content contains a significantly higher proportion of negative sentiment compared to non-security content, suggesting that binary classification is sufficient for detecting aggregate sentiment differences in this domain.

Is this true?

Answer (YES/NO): YES